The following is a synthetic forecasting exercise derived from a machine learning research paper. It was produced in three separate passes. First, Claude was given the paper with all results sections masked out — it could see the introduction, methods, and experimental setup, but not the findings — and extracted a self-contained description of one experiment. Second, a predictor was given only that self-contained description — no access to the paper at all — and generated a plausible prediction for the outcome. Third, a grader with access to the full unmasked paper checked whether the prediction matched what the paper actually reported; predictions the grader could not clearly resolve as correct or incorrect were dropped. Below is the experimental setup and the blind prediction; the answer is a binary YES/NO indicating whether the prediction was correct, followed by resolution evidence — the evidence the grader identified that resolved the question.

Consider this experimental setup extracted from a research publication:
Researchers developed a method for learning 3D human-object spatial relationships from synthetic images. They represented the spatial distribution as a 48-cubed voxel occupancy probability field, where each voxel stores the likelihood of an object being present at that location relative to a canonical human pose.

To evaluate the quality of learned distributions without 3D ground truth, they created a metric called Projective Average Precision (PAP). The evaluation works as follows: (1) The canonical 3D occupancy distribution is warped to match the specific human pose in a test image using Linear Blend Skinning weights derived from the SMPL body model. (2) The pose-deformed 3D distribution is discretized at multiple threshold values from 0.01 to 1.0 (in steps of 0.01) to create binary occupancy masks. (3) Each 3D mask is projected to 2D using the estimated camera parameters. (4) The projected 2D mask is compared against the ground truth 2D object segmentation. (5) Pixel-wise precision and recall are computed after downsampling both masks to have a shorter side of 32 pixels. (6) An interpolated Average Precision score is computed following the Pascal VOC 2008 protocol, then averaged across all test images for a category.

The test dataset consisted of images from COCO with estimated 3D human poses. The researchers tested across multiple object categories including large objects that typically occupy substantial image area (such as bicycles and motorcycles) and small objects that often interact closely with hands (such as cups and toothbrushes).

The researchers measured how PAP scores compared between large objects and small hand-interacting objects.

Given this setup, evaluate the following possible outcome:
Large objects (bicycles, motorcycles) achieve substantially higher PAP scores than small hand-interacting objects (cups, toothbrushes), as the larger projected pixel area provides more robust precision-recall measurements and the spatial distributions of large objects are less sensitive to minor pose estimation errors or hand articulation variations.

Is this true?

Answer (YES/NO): YES